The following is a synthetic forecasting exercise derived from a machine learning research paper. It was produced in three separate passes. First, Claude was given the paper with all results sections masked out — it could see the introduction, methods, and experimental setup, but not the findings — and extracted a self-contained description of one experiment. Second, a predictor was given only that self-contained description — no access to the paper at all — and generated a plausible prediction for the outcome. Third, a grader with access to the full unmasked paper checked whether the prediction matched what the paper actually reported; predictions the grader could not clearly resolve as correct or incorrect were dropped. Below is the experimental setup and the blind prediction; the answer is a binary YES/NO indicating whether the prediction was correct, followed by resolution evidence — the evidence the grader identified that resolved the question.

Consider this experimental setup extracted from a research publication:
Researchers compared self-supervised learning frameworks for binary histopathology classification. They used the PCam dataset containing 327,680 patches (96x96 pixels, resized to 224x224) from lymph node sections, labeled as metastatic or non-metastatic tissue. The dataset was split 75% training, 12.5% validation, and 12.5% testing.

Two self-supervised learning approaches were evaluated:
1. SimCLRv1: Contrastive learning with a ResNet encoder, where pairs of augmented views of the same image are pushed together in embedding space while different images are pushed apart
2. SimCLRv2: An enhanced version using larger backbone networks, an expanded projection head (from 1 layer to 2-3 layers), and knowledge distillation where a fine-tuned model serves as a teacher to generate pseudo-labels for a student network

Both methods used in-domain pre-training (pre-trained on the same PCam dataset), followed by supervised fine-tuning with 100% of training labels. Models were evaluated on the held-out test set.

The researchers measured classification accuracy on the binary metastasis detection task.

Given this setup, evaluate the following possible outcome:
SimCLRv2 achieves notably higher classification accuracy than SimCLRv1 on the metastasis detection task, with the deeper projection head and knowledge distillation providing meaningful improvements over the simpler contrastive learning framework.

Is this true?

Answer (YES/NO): YES